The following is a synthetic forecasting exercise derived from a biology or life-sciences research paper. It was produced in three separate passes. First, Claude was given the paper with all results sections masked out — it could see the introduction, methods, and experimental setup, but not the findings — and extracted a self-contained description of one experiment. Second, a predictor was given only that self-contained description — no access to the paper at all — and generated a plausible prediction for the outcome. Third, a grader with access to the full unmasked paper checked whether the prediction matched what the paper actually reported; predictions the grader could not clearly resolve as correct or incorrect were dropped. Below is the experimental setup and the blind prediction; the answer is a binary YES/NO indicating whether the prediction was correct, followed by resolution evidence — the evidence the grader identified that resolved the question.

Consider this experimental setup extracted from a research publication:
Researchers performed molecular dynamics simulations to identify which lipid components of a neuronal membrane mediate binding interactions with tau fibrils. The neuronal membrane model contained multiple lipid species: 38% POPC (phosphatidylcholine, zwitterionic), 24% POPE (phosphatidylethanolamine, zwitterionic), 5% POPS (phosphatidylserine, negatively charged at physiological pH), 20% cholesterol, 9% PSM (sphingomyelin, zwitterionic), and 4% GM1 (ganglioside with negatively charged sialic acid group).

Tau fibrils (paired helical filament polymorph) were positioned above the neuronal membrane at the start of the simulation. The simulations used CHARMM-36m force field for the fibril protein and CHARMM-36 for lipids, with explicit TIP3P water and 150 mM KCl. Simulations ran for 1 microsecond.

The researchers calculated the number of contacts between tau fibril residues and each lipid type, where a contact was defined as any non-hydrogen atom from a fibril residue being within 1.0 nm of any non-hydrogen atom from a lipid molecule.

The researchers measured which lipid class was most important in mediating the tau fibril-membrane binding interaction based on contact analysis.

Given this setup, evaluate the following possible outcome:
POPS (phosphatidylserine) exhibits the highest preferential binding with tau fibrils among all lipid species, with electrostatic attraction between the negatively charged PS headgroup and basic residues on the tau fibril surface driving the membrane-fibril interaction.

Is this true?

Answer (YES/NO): NO